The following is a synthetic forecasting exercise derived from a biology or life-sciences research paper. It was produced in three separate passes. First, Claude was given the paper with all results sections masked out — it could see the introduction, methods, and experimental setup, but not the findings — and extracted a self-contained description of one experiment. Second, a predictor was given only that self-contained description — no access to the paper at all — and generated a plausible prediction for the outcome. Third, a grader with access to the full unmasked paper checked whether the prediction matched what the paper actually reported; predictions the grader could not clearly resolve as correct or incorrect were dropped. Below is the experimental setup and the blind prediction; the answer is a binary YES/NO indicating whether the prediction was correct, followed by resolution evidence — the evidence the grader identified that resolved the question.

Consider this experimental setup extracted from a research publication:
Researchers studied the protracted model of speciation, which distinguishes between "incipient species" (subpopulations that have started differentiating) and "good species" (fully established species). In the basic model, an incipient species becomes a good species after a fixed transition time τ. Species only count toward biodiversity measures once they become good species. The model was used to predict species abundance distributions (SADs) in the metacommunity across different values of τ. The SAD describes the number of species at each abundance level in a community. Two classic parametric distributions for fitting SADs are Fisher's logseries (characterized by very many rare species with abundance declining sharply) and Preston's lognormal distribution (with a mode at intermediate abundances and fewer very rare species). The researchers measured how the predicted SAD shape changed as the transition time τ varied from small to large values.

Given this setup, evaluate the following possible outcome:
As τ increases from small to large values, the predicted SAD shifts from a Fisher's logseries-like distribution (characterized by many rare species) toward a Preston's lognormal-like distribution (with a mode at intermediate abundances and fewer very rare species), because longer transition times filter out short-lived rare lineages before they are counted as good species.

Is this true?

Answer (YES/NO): YES